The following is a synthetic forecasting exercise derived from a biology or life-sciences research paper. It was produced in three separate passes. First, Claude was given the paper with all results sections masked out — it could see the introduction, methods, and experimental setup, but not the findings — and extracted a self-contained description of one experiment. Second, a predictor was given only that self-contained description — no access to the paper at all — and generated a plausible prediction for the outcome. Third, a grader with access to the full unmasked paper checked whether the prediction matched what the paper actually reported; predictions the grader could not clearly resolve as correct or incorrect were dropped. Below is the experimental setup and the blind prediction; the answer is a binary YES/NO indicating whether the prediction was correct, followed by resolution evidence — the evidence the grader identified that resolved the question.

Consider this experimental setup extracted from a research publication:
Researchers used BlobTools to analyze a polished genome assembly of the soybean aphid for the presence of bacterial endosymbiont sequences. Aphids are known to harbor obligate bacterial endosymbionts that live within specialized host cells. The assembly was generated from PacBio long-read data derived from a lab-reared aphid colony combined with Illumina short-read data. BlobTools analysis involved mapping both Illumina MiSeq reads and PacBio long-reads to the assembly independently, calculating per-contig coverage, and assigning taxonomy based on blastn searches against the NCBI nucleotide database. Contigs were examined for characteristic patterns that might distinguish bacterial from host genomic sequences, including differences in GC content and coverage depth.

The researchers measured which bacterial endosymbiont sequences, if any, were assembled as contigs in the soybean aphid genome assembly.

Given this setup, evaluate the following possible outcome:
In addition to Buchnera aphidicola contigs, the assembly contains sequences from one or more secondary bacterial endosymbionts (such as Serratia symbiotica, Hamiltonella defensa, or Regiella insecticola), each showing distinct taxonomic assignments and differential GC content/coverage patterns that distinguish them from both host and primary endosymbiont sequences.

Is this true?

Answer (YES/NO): NO